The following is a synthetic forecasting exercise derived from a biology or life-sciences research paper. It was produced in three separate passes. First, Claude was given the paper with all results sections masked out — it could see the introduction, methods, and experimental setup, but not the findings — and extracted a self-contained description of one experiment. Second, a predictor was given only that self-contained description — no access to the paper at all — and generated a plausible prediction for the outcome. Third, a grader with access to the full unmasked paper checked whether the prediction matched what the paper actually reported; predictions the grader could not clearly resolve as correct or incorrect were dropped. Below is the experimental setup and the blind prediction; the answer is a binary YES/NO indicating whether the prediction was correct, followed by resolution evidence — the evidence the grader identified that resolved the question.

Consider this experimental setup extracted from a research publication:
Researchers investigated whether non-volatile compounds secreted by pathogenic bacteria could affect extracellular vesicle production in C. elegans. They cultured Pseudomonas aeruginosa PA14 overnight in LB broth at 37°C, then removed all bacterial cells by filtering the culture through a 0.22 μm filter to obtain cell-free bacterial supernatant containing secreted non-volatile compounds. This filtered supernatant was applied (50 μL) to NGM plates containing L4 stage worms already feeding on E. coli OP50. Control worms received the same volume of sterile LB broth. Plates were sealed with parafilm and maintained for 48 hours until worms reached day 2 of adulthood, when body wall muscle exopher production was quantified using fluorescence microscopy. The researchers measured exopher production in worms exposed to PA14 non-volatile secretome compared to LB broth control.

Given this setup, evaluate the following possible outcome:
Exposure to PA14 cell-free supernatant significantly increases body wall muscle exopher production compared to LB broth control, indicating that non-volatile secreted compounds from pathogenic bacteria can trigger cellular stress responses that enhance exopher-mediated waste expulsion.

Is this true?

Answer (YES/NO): YES